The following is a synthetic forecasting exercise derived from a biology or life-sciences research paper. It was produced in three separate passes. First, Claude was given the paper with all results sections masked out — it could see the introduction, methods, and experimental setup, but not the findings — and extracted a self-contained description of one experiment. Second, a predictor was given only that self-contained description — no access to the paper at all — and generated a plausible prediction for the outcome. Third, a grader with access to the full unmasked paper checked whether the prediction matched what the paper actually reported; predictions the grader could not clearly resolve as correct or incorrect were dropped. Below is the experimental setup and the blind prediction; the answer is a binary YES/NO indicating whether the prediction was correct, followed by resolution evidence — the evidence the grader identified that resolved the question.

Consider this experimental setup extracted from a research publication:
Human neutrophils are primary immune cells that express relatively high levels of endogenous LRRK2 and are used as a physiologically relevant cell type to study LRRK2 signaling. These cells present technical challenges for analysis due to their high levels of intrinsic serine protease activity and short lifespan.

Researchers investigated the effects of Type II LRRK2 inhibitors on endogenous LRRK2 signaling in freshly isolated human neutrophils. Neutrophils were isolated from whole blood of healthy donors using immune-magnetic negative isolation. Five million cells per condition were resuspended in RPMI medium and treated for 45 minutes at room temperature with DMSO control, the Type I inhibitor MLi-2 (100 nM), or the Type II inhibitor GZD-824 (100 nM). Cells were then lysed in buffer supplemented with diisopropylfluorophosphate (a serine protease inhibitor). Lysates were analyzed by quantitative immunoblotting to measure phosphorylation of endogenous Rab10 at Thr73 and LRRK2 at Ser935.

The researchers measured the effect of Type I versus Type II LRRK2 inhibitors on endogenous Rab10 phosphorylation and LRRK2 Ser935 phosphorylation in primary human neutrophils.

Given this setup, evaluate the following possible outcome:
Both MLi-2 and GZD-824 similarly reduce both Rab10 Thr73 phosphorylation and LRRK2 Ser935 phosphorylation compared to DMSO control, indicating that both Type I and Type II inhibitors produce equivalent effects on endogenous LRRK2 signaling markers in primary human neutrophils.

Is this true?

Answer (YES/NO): NO